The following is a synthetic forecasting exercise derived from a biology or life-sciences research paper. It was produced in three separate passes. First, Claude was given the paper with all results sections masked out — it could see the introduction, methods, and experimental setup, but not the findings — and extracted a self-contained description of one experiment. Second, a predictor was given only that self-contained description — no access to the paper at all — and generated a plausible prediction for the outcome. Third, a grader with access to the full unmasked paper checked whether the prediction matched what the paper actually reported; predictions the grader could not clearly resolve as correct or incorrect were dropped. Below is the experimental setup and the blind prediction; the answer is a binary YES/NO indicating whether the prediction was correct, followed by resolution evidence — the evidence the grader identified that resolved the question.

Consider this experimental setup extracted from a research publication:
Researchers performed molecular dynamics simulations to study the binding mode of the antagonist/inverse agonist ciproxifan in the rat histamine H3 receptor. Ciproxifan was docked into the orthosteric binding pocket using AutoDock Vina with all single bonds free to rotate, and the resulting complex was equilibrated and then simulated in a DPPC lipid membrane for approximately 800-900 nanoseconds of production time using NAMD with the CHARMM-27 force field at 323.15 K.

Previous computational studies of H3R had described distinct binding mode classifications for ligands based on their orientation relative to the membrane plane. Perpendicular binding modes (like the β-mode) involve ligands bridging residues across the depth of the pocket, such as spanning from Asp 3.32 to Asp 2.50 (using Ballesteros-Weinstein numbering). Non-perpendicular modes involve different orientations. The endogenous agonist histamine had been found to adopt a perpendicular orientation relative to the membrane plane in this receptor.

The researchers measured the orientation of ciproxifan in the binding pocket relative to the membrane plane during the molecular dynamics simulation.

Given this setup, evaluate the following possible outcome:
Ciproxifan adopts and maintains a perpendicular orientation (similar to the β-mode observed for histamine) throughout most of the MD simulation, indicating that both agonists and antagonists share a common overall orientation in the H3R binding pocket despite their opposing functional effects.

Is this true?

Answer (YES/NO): NO